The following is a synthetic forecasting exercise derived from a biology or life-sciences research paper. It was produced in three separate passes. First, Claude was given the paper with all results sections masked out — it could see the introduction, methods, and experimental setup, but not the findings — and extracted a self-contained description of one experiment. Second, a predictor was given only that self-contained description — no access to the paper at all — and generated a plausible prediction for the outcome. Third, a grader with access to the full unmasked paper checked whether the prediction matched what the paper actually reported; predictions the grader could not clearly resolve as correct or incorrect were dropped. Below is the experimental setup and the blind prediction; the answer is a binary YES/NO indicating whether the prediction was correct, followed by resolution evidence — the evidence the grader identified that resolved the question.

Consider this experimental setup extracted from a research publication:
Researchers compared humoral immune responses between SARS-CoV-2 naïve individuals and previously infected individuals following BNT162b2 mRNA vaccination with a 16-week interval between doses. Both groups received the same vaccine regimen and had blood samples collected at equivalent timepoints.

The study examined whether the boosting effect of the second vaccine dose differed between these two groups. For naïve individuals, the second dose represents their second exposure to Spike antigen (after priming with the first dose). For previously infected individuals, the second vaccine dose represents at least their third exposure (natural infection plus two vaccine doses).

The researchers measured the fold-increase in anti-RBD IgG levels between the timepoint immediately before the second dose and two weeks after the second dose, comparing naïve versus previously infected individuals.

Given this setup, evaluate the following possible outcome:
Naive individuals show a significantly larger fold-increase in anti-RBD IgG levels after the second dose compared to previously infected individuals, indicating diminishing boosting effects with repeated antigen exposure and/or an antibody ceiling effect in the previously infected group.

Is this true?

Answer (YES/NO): YES